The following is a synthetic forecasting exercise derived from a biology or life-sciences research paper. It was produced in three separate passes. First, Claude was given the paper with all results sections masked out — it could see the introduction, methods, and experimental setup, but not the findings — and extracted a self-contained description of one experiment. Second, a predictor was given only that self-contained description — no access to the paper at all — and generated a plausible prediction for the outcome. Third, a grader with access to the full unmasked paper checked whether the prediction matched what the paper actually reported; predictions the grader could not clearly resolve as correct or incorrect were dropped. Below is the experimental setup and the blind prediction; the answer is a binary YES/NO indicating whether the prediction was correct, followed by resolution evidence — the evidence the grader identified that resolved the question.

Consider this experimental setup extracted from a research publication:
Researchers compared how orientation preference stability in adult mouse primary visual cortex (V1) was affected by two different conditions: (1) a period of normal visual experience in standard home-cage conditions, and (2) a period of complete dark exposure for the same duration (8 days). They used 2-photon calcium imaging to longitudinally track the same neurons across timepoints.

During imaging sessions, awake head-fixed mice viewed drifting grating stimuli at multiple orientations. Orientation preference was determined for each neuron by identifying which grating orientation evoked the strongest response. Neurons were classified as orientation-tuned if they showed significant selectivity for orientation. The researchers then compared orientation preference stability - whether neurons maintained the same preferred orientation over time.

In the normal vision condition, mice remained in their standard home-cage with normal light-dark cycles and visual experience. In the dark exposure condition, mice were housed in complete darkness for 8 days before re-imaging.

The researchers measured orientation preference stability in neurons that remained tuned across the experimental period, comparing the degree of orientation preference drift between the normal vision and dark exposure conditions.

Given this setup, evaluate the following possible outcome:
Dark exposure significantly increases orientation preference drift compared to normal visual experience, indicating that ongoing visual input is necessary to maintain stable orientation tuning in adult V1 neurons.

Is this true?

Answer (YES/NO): NO